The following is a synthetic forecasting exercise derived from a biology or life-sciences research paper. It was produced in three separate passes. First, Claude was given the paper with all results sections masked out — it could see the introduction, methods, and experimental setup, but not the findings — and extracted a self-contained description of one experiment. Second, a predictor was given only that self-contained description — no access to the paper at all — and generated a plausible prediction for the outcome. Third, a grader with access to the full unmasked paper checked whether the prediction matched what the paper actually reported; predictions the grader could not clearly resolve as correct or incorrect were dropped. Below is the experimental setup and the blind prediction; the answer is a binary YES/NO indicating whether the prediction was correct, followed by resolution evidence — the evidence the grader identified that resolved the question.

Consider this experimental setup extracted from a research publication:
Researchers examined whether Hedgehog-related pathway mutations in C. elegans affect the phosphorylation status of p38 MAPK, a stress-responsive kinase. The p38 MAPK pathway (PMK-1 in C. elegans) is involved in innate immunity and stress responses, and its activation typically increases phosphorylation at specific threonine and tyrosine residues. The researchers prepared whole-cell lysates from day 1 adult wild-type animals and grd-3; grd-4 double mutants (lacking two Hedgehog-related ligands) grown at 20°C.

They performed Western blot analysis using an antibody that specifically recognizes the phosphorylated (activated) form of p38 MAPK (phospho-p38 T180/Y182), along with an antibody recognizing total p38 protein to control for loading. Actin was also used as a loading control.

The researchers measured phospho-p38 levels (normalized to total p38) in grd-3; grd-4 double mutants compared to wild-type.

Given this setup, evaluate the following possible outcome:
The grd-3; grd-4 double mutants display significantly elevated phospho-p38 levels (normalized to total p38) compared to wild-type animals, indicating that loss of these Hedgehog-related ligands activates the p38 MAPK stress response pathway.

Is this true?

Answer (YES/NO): YES